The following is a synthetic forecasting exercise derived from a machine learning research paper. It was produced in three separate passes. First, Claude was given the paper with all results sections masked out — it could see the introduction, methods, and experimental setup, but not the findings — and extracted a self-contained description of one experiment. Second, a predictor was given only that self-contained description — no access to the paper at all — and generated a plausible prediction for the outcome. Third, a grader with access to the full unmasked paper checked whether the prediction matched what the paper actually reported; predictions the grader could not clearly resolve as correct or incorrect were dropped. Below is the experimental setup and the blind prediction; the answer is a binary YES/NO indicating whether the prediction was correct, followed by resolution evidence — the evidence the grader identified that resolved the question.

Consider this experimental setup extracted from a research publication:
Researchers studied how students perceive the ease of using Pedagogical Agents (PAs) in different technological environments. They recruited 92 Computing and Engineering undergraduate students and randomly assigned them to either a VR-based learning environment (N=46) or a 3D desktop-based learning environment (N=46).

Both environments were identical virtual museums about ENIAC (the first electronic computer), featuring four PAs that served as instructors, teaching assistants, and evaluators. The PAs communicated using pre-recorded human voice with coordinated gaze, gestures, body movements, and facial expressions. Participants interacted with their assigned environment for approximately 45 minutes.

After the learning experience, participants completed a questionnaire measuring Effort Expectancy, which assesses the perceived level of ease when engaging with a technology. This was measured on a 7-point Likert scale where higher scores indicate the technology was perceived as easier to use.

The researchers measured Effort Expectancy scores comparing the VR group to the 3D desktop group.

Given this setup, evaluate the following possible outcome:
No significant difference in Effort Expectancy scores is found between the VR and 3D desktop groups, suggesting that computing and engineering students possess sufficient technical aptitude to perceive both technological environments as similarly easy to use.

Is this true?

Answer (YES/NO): YES